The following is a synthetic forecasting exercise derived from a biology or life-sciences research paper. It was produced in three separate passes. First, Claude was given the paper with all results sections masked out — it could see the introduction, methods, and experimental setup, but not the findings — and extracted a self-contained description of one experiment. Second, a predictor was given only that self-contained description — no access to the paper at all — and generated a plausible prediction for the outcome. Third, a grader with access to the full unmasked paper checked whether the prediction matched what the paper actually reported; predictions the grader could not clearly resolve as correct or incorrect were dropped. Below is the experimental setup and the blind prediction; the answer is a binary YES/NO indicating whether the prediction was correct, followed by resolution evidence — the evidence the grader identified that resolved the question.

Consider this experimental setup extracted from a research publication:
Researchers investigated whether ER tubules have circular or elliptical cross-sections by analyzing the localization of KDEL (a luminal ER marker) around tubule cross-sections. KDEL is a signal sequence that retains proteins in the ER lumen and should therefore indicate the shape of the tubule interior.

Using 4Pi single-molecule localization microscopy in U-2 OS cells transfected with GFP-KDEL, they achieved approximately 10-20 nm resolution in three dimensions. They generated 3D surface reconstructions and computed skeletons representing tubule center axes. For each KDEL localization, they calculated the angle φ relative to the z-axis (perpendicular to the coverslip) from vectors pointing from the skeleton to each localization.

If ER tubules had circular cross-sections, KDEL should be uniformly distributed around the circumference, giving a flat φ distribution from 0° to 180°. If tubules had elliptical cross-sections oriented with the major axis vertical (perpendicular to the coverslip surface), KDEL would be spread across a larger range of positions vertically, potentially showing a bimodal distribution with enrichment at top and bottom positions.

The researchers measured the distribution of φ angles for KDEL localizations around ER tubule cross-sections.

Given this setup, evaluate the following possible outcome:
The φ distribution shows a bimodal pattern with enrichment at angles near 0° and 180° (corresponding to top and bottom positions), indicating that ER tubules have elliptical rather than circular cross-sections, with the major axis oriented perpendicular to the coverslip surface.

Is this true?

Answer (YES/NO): NO